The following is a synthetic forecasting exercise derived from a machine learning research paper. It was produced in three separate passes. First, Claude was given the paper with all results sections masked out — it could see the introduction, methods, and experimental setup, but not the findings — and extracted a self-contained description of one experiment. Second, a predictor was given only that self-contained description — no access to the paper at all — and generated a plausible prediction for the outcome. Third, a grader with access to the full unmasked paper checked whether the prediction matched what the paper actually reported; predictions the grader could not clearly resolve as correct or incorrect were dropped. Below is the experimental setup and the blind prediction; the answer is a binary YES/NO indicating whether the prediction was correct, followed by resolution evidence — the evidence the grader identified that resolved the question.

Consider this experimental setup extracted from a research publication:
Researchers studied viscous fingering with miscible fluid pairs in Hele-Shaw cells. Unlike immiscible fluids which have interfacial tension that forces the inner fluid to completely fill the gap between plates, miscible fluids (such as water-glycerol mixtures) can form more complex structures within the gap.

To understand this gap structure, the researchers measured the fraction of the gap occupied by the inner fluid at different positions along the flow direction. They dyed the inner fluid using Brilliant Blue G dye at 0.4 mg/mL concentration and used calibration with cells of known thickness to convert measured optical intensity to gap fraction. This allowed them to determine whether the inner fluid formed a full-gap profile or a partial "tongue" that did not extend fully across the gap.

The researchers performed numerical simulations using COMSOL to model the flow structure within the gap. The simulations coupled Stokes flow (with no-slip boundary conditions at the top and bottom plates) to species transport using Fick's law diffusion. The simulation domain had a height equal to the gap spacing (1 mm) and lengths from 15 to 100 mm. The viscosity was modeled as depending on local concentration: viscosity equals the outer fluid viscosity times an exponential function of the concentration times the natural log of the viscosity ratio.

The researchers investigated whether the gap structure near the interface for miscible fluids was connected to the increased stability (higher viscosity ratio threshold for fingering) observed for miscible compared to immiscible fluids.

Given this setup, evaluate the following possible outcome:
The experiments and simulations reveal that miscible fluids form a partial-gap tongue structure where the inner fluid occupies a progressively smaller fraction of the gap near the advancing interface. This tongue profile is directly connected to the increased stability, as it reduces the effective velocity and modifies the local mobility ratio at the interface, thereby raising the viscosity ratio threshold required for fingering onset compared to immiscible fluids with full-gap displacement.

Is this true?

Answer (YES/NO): NO